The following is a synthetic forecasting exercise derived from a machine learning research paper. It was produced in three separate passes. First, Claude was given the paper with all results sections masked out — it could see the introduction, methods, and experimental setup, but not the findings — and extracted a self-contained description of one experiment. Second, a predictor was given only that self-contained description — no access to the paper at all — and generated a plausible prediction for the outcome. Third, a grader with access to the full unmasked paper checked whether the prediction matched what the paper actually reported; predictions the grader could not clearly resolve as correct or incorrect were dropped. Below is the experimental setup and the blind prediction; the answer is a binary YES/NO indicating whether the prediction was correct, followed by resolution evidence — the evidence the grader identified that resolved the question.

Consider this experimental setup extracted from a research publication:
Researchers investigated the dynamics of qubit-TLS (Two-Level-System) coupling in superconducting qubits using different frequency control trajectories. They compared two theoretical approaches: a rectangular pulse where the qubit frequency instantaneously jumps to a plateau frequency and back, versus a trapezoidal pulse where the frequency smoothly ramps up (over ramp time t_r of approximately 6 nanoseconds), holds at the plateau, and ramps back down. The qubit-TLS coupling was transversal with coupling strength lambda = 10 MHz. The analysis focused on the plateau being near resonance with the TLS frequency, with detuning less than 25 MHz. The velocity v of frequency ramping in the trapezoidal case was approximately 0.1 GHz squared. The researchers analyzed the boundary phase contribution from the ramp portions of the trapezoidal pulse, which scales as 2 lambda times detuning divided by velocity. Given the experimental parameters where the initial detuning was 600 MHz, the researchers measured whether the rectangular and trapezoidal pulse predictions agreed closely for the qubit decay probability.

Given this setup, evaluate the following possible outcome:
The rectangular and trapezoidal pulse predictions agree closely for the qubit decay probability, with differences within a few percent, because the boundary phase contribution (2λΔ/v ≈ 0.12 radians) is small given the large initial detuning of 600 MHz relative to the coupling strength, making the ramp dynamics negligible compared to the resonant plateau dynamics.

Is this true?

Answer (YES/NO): NO